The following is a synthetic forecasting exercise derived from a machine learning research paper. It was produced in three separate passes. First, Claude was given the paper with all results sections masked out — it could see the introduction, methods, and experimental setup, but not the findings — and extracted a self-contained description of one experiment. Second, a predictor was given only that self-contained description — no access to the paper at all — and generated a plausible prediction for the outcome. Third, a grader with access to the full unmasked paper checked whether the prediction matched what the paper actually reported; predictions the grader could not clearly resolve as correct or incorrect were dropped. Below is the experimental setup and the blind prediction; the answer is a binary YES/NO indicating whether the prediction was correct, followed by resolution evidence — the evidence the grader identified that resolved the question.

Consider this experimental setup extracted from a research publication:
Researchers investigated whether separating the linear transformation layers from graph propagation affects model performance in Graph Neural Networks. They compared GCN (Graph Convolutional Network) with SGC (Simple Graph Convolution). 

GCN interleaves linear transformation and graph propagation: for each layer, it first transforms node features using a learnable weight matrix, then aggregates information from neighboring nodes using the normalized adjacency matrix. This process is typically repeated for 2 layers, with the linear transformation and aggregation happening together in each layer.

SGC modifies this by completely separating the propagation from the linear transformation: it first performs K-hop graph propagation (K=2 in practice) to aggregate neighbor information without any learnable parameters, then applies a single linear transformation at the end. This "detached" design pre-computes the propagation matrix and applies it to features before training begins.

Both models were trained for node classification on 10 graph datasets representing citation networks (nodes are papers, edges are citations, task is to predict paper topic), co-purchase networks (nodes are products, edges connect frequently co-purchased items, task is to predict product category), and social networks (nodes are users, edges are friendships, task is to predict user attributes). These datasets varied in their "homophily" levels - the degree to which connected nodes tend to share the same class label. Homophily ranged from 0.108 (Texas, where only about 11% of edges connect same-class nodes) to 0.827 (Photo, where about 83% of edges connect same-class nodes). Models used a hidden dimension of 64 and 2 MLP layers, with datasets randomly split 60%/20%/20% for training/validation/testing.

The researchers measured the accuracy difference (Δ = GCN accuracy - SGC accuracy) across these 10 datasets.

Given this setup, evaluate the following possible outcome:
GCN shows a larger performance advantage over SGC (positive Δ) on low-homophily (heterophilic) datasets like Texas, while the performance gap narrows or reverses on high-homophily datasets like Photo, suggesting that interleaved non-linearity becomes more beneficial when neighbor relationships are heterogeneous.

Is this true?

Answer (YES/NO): NO